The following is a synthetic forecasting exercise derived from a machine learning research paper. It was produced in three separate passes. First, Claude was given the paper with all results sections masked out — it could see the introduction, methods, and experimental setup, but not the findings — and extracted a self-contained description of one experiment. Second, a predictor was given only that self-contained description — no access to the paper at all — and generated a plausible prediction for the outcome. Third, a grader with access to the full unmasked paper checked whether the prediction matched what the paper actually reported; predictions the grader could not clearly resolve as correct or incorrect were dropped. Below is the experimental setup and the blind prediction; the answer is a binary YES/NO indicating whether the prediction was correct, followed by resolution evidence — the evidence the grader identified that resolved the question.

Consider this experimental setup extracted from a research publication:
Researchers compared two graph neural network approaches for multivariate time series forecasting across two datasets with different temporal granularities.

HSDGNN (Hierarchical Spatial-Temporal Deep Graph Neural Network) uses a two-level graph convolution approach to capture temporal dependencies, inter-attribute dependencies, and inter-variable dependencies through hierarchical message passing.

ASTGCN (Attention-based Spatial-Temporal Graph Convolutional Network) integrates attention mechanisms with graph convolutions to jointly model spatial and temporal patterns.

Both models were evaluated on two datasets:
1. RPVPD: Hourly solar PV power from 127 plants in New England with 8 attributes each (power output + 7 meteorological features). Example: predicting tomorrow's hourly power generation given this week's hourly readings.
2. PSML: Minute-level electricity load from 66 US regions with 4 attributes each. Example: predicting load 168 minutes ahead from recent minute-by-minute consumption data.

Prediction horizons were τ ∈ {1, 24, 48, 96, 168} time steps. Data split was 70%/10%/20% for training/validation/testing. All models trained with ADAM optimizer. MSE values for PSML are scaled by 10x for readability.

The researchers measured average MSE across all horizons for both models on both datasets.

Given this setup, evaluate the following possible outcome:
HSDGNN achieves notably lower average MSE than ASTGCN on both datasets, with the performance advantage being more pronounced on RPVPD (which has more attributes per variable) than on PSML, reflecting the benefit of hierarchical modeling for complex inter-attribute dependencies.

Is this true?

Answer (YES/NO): NO